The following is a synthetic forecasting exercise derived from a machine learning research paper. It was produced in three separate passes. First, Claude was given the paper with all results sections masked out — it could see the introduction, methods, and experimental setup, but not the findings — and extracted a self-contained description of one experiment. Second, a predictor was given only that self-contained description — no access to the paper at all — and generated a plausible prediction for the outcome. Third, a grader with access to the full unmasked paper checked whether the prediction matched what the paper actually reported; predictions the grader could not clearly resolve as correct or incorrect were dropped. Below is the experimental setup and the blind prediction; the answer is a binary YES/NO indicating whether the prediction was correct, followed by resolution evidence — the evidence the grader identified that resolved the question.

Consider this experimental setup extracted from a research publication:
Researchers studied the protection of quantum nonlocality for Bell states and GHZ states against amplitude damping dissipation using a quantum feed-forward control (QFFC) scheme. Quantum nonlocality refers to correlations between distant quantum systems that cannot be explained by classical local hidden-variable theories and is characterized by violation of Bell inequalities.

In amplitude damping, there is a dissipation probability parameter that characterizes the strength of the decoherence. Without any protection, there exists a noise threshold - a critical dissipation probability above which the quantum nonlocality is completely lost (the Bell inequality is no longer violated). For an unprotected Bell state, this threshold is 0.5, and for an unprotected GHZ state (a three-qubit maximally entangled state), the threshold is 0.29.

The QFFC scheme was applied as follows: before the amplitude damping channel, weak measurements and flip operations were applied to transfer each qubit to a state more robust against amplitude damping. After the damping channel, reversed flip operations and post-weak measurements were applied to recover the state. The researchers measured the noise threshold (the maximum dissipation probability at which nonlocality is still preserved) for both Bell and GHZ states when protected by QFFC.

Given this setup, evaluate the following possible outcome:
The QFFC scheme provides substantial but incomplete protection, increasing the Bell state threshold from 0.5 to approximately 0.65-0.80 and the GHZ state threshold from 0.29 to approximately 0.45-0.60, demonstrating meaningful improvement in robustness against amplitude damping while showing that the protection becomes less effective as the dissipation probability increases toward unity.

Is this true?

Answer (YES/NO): NO